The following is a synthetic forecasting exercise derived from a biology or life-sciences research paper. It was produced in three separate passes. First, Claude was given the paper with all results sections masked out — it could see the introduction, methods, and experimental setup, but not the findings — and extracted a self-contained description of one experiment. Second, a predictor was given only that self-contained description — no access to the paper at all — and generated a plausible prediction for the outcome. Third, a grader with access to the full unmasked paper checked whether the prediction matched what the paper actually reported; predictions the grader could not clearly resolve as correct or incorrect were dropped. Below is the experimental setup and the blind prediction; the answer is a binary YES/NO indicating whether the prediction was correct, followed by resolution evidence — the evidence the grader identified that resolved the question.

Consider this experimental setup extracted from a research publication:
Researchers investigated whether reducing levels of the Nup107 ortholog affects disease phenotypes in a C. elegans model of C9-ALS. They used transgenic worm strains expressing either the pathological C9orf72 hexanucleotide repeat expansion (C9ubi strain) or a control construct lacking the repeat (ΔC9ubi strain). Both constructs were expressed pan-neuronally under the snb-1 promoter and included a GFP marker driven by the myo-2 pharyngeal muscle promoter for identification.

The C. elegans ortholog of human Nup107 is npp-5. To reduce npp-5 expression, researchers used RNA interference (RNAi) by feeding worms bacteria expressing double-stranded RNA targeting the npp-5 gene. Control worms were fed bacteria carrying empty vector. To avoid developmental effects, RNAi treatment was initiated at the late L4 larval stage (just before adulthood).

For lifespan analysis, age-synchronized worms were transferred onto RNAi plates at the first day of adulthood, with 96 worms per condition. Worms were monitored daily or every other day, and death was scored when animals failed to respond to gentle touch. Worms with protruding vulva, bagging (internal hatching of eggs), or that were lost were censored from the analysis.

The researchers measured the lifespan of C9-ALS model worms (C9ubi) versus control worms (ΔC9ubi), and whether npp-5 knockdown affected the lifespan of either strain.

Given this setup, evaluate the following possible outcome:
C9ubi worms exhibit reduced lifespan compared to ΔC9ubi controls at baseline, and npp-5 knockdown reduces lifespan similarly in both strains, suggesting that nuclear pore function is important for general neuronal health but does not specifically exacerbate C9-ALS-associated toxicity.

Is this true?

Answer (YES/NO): NO